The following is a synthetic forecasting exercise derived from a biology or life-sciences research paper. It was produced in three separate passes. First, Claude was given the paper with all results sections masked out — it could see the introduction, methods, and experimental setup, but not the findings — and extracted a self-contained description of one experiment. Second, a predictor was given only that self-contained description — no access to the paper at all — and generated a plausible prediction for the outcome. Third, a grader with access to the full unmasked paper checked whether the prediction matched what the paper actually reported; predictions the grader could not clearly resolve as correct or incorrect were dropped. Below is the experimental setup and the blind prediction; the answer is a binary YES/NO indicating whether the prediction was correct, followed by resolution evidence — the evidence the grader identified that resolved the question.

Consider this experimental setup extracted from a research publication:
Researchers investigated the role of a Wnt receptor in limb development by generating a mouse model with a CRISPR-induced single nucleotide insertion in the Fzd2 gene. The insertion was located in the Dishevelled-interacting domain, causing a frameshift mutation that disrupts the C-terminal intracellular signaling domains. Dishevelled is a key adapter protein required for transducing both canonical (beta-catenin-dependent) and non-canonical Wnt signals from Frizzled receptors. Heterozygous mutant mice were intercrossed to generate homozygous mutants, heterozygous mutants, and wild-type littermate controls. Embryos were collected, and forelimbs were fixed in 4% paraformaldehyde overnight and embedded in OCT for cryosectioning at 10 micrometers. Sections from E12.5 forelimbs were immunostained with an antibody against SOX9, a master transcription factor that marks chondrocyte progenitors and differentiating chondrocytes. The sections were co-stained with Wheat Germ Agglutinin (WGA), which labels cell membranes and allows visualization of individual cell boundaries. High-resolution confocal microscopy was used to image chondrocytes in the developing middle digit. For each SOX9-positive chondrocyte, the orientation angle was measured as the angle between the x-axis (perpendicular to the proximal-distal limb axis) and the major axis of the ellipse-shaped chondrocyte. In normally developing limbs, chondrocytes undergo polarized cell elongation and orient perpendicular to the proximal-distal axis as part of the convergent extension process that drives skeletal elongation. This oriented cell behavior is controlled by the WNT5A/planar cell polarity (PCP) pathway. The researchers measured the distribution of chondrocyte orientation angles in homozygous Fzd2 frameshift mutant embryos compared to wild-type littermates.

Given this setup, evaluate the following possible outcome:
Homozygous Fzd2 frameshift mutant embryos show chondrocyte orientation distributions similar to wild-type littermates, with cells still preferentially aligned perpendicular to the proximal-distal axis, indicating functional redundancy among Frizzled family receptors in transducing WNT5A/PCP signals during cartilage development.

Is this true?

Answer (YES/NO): NO